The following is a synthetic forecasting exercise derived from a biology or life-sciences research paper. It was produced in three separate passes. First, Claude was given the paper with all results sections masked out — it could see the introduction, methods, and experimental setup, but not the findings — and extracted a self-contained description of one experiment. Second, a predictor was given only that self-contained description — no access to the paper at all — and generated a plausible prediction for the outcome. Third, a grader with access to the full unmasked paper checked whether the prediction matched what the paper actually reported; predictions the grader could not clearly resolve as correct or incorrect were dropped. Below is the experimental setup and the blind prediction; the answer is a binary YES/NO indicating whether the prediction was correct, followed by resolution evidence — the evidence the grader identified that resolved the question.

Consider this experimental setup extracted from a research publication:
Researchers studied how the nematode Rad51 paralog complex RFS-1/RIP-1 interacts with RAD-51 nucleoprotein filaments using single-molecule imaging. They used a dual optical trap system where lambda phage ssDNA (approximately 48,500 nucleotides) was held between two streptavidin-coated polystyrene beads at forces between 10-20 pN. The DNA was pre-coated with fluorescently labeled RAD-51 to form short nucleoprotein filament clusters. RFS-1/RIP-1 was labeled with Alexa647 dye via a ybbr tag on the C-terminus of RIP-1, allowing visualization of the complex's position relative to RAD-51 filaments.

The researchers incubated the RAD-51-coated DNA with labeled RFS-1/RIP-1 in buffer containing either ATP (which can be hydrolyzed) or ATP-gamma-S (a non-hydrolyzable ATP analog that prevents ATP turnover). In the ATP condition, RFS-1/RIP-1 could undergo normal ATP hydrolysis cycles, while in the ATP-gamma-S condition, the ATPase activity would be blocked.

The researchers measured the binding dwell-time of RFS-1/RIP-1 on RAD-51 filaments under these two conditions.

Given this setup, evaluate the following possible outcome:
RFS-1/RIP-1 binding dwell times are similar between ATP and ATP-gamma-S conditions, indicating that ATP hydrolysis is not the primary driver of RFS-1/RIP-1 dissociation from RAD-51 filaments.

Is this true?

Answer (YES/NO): NO